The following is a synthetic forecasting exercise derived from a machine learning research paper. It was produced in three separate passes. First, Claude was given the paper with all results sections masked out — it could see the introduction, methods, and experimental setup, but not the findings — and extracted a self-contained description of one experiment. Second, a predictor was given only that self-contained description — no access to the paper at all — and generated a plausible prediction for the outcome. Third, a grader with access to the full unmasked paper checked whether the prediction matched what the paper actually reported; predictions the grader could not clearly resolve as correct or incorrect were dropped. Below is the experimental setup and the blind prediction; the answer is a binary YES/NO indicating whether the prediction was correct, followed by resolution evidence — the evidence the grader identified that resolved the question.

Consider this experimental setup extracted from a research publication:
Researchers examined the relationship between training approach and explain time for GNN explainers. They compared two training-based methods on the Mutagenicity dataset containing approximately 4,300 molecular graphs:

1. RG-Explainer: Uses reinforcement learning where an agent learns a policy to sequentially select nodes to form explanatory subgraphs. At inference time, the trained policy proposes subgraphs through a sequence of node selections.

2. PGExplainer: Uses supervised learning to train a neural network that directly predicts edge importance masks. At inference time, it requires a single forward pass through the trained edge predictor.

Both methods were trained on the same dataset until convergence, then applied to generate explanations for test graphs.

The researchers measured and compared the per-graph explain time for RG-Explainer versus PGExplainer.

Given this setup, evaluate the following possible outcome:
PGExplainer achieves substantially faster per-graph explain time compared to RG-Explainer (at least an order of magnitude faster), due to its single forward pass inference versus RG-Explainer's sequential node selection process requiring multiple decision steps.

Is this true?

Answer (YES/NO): NO